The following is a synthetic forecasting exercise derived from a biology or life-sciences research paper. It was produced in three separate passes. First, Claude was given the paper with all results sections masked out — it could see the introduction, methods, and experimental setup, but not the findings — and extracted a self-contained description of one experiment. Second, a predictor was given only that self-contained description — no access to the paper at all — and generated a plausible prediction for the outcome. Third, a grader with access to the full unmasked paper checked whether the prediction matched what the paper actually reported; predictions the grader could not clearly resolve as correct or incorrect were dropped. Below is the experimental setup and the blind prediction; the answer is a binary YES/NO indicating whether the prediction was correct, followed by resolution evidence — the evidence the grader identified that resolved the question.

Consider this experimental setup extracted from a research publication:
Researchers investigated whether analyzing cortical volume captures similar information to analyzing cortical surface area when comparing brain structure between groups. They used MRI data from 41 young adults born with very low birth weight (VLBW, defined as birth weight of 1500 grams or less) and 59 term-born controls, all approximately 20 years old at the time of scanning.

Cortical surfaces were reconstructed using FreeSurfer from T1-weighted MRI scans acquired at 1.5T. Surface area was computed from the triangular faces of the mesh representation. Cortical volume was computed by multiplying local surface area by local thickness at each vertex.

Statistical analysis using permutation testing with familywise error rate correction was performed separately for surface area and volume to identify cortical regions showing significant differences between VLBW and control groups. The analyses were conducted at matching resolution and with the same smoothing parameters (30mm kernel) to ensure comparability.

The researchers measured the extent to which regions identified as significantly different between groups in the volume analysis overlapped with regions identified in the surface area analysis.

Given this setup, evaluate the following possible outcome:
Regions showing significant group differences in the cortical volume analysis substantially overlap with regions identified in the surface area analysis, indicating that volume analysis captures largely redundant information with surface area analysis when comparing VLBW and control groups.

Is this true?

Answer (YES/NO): YES